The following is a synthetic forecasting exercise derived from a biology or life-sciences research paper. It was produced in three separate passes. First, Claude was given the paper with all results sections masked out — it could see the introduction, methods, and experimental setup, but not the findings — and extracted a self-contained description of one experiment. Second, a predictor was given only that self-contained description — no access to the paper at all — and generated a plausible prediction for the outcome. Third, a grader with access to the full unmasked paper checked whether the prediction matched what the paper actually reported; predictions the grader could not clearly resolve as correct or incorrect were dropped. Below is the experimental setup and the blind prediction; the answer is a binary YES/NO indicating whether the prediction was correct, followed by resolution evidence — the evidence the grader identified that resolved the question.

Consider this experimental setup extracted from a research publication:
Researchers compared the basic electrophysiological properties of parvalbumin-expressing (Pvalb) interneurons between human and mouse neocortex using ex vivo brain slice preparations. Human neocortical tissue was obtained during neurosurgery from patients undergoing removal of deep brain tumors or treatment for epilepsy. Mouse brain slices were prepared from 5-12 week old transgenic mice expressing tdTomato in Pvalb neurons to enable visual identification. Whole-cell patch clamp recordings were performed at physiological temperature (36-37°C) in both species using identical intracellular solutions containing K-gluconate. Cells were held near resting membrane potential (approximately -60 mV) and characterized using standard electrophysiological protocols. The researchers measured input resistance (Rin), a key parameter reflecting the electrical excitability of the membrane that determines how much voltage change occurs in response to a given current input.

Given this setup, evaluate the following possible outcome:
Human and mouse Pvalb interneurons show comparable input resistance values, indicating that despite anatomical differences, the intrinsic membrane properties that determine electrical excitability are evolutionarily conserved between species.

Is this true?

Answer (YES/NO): NO